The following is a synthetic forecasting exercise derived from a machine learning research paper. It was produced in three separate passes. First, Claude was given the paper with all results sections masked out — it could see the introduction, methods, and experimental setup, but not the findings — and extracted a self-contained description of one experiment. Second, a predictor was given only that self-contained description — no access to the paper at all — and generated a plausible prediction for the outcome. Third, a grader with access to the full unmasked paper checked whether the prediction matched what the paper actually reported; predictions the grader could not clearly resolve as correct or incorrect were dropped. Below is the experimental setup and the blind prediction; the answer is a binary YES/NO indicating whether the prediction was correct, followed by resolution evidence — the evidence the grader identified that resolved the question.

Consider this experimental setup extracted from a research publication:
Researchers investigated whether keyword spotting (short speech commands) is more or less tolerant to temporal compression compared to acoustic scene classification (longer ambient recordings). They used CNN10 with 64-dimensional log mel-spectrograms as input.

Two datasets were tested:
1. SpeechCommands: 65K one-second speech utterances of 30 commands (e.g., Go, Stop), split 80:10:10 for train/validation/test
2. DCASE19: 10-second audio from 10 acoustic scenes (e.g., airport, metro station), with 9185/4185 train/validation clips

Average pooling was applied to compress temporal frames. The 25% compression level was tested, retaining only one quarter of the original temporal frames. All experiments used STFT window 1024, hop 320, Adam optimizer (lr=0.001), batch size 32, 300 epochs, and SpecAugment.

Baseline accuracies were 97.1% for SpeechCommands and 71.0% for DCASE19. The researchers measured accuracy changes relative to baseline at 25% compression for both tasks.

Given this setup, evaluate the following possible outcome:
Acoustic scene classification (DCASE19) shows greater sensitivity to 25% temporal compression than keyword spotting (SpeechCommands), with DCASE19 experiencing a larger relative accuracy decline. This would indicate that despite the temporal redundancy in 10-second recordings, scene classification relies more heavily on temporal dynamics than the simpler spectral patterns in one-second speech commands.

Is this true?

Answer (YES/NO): NO